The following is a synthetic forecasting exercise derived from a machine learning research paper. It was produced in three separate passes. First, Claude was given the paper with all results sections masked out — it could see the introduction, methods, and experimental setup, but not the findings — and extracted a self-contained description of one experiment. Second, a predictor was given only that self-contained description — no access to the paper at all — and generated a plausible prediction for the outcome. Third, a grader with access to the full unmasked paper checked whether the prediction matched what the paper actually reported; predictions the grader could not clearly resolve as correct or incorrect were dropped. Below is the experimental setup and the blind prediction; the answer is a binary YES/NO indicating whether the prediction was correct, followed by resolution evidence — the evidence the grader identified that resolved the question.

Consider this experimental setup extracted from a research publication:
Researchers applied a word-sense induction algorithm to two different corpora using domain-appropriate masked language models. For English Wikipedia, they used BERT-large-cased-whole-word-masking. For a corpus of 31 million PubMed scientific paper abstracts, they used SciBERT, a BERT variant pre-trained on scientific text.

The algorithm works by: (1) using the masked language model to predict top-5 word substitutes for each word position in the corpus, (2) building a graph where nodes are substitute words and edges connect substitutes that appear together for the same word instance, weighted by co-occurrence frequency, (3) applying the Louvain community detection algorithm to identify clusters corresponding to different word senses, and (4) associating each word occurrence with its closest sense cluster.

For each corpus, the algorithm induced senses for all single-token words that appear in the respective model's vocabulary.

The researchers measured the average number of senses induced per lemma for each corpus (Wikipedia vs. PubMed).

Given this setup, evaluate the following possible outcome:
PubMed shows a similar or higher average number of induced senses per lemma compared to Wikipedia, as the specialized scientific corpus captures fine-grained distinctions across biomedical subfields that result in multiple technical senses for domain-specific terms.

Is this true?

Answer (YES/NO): NO